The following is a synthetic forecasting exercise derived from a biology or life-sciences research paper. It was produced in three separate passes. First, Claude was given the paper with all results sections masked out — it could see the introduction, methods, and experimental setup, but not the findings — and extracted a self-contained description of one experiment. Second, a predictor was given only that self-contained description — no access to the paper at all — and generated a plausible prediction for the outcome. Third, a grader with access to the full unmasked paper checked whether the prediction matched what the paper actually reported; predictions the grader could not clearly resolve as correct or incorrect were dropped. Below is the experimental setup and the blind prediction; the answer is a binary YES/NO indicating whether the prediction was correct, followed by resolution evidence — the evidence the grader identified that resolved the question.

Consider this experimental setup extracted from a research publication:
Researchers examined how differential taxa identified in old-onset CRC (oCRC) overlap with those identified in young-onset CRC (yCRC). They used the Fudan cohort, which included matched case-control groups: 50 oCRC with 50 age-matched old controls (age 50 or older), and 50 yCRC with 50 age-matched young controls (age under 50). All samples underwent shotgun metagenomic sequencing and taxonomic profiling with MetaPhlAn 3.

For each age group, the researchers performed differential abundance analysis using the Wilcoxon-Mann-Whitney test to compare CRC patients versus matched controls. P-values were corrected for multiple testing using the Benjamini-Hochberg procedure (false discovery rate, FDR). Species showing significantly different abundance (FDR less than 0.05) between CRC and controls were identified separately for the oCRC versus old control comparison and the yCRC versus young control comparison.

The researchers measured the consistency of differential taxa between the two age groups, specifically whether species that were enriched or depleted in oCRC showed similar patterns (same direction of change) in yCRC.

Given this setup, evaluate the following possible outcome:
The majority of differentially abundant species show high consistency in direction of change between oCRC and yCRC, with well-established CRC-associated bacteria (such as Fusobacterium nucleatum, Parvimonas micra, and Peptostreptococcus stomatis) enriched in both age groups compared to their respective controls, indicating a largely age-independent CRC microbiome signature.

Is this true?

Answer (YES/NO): NO